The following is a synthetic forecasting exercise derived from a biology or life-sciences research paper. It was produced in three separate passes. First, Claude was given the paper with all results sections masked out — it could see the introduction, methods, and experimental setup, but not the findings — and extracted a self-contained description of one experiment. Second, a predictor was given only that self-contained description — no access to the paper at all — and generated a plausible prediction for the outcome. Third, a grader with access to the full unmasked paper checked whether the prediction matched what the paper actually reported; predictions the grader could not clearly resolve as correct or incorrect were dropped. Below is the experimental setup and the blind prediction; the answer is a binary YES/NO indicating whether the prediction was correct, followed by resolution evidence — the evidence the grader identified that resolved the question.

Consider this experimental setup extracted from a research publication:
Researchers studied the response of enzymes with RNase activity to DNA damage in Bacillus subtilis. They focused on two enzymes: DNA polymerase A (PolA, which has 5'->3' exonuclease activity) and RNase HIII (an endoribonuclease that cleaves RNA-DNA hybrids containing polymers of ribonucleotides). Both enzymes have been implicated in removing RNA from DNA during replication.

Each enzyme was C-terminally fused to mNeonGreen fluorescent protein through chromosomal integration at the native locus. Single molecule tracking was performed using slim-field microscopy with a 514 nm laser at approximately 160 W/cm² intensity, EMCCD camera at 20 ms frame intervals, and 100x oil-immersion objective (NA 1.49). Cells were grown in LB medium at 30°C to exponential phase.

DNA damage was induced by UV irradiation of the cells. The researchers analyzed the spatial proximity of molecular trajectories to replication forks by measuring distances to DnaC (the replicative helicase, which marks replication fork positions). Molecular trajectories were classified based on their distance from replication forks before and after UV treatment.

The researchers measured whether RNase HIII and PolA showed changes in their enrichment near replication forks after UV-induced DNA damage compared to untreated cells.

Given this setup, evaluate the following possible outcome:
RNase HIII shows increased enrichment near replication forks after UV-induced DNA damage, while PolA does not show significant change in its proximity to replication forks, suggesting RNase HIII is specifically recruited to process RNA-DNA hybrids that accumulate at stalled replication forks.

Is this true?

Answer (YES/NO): NO